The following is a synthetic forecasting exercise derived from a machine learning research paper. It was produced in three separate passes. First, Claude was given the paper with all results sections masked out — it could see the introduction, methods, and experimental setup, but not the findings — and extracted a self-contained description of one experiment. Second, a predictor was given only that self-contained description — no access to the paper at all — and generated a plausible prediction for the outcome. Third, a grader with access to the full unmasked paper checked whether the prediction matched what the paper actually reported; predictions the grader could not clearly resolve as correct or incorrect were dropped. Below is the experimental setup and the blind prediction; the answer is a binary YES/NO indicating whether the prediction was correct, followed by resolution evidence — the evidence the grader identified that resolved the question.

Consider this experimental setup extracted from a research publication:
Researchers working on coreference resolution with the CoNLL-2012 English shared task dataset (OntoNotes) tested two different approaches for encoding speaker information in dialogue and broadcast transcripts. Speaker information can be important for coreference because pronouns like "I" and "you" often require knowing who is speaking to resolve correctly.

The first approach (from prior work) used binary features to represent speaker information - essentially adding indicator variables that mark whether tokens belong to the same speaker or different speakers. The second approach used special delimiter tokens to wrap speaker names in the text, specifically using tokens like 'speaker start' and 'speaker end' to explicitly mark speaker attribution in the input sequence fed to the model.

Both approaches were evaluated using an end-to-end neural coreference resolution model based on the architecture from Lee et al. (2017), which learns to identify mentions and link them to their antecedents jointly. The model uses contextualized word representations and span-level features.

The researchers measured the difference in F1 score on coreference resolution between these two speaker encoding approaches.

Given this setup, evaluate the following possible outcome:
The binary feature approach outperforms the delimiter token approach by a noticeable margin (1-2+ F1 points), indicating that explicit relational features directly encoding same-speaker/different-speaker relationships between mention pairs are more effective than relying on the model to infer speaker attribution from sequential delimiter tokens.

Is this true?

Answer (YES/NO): NO